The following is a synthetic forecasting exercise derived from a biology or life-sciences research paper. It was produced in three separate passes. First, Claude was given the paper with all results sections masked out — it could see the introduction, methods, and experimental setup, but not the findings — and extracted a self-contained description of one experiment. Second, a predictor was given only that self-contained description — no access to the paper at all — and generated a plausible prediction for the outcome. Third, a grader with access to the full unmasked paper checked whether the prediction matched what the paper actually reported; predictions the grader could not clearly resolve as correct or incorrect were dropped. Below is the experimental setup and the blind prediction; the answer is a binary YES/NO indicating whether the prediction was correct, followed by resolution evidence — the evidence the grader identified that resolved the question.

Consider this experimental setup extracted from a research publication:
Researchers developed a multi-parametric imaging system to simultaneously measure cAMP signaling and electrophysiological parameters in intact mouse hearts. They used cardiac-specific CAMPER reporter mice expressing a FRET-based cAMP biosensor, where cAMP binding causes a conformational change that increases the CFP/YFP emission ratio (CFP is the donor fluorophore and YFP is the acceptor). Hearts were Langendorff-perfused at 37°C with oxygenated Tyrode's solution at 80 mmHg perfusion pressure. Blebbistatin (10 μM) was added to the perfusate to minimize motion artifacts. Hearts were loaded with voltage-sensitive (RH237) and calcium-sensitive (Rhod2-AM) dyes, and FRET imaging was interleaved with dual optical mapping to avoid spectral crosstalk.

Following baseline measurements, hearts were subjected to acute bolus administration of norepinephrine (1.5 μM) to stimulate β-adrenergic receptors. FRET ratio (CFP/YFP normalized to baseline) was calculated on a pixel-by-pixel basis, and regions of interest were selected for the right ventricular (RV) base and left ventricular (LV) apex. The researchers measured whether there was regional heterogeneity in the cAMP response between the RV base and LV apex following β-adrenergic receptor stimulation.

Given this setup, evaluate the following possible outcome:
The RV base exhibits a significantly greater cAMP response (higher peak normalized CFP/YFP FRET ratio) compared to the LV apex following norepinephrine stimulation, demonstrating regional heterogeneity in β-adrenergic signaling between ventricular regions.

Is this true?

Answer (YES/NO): NO